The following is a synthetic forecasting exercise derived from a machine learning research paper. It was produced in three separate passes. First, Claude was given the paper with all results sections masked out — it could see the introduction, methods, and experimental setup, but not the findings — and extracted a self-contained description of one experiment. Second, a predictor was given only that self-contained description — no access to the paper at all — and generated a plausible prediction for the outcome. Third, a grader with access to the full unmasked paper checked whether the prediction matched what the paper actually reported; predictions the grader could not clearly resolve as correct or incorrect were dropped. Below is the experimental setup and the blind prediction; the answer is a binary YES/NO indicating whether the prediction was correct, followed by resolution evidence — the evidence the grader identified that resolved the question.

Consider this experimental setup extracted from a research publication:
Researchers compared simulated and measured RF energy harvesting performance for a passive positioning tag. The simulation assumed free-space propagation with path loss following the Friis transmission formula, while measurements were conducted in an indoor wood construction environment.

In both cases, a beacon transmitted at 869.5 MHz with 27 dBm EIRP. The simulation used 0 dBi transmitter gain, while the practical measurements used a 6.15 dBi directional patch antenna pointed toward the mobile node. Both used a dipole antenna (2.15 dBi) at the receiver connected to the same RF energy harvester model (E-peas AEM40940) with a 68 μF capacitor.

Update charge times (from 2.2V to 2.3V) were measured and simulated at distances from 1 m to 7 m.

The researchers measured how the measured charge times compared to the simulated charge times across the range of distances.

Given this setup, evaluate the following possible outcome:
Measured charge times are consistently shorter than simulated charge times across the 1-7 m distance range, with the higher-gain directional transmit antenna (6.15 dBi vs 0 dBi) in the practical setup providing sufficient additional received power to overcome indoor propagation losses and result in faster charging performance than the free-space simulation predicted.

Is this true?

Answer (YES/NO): NO